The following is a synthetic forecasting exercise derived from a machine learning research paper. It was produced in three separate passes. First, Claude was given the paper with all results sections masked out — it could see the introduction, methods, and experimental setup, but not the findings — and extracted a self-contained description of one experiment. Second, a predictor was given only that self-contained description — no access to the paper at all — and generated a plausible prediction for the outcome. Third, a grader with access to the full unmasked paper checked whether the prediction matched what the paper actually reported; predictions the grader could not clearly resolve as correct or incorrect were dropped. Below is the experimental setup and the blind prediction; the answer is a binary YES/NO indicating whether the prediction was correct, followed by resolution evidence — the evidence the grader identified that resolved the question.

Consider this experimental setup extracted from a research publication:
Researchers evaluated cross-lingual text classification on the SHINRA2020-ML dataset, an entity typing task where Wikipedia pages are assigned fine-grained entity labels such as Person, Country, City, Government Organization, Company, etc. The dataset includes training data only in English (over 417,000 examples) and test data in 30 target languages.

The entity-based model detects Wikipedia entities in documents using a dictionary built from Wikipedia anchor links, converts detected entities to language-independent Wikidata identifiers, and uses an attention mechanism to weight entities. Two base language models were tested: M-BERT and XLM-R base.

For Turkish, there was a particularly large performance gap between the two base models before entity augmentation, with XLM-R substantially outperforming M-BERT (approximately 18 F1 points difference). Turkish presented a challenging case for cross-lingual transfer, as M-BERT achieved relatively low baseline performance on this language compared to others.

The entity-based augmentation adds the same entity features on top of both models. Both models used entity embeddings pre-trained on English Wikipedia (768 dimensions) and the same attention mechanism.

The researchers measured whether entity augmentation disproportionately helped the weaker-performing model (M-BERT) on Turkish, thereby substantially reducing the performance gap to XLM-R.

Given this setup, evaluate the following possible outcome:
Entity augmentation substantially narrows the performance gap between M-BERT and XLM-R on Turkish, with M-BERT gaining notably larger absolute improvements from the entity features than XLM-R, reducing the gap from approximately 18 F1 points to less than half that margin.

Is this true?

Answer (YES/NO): NO